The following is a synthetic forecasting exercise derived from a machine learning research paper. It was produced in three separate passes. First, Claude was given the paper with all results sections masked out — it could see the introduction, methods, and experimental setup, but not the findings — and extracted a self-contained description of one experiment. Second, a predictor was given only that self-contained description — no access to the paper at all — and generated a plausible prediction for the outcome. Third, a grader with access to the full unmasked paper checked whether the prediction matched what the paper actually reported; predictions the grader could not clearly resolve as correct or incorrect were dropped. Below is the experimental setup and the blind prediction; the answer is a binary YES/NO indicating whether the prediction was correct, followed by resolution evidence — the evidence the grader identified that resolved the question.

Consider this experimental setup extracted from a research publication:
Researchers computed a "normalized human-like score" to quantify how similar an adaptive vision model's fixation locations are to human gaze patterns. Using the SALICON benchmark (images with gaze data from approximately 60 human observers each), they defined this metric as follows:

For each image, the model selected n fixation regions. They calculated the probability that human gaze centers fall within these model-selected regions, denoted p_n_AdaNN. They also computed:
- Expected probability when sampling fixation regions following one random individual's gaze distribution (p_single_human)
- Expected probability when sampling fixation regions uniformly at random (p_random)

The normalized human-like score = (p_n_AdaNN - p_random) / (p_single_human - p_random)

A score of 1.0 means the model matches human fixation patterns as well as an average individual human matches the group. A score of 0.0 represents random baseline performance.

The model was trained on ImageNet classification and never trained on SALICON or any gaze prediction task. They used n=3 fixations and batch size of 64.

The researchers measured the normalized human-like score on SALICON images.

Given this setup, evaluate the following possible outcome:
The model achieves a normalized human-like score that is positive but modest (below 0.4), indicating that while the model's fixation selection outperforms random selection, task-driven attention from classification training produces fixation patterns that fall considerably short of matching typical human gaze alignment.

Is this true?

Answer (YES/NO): NO